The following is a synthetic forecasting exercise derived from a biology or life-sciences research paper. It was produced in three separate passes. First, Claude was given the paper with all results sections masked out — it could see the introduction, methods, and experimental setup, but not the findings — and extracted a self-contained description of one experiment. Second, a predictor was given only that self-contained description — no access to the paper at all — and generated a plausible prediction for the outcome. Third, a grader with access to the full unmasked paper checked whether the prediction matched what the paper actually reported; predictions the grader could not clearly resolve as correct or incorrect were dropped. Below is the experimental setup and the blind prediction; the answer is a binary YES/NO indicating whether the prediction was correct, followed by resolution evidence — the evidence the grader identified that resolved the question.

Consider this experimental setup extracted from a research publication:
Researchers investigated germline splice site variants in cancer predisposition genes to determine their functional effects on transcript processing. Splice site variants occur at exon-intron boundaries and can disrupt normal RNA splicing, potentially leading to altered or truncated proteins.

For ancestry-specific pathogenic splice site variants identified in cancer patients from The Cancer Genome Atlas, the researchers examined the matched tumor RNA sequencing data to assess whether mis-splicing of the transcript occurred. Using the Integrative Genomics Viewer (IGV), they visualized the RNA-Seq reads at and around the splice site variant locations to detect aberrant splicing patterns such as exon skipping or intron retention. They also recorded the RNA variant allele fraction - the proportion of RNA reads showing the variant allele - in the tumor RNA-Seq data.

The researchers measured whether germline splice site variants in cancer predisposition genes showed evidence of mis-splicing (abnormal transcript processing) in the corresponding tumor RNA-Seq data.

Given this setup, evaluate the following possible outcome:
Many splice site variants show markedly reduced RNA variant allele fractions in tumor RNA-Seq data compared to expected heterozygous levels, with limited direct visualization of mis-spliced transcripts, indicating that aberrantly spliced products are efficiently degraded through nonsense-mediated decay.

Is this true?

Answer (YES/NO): NO